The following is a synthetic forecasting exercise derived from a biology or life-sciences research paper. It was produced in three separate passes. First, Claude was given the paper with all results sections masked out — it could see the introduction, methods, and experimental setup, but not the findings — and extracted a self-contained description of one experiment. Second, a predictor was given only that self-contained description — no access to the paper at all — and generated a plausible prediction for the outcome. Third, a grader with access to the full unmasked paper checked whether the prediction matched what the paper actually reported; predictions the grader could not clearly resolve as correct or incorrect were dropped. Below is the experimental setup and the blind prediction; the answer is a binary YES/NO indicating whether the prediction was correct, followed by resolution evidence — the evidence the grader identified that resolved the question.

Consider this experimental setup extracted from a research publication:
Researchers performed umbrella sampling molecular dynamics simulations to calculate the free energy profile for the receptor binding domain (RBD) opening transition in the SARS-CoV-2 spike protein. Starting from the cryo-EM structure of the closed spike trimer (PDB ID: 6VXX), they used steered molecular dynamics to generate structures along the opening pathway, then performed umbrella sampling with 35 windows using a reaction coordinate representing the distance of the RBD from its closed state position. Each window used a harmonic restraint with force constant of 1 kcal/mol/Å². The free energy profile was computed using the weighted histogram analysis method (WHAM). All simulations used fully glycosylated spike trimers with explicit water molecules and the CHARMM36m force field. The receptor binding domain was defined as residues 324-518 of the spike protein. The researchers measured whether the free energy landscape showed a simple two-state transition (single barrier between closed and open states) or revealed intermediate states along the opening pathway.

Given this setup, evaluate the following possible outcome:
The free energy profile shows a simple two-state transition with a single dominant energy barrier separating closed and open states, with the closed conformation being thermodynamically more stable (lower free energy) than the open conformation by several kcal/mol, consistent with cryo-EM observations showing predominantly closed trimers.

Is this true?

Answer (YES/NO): NO